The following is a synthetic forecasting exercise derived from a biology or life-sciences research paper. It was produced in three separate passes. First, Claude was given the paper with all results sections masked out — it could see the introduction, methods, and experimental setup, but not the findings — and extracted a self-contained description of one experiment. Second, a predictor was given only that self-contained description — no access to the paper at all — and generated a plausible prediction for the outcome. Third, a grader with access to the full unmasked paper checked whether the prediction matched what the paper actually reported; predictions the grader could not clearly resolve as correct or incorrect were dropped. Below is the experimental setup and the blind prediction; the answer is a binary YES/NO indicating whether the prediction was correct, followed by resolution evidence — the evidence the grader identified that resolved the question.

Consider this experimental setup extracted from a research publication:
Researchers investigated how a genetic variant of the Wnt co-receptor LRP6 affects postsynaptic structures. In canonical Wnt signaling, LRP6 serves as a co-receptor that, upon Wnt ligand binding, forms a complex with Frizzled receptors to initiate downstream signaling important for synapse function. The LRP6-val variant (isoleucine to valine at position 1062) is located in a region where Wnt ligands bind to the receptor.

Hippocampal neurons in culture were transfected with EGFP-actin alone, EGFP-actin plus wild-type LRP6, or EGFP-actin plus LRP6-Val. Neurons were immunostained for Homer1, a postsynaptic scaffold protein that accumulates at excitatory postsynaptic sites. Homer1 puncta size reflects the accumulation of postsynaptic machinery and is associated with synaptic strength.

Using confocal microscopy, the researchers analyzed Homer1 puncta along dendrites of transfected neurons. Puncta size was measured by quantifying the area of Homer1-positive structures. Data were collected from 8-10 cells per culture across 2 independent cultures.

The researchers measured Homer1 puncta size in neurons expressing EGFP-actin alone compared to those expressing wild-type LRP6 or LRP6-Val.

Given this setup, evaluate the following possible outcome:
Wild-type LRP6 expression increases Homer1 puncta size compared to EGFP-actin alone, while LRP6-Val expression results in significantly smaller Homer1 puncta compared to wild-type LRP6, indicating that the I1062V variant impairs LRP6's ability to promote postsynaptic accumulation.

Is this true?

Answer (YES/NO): NO